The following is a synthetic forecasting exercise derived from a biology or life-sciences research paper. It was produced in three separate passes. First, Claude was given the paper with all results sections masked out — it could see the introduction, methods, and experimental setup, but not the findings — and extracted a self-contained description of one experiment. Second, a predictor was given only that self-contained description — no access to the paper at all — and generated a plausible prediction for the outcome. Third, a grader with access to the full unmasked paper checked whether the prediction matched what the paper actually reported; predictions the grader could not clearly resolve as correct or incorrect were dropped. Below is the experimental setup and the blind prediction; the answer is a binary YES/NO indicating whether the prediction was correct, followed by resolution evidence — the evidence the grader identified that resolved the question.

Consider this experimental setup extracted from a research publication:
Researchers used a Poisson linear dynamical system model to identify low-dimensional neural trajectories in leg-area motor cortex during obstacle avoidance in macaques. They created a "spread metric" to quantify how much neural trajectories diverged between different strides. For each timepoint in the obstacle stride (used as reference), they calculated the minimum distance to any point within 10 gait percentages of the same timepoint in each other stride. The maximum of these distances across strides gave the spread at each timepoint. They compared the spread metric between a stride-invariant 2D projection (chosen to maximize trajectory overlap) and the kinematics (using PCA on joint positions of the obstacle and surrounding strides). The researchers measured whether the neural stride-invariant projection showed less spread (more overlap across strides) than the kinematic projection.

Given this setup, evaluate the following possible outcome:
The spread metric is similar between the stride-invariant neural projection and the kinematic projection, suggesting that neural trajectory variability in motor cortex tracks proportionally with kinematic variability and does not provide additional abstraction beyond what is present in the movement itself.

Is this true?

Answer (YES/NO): NO